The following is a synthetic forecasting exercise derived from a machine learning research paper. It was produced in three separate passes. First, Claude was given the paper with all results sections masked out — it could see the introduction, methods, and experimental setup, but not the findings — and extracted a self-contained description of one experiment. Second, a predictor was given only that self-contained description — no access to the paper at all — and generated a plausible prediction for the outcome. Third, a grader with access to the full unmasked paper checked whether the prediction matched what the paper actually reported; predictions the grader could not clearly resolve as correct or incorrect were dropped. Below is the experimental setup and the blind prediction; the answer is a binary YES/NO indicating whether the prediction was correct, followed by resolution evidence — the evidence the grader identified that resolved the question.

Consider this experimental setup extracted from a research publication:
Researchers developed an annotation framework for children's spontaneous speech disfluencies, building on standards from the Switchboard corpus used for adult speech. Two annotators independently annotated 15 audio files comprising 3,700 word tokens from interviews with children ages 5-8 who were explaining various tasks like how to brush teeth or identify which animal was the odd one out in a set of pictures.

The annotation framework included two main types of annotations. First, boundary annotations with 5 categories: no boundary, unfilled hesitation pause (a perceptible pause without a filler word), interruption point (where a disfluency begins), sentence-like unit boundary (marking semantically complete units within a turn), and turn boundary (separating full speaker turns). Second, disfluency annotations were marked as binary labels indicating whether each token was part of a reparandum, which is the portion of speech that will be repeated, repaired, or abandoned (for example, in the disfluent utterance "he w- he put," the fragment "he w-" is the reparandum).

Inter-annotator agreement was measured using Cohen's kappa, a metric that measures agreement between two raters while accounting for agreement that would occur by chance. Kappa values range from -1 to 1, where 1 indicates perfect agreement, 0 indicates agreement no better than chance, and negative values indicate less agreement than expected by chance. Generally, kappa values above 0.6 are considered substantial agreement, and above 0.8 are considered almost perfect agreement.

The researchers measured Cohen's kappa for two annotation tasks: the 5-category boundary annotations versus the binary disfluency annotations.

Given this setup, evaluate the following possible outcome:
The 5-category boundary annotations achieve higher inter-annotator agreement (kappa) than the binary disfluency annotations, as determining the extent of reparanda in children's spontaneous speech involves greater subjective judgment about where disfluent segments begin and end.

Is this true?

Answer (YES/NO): NO